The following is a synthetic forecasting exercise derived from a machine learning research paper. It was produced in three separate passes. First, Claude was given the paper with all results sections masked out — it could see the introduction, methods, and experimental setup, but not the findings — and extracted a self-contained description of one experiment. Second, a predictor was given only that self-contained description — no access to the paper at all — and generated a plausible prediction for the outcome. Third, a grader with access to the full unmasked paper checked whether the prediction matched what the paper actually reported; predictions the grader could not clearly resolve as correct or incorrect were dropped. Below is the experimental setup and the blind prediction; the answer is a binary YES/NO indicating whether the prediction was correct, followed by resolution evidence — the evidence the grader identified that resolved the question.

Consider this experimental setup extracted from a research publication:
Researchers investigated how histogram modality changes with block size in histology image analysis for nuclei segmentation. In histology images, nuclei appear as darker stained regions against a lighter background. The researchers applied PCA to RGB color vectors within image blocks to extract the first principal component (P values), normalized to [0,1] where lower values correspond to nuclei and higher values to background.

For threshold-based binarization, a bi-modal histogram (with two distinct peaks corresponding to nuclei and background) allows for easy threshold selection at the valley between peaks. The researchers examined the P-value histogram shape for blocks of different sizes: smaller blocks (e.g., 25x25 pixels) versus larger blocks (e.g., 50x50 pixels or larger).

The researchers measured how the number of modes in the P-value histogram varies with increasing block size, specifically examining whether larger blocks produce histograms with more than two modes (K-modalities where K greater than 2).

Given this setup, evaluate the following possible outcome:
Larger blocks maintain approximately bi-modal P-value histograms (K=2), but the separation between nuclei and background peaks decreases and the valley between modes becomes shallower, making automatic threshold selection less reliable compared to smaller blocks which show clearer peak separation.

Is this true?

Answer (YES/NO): NO